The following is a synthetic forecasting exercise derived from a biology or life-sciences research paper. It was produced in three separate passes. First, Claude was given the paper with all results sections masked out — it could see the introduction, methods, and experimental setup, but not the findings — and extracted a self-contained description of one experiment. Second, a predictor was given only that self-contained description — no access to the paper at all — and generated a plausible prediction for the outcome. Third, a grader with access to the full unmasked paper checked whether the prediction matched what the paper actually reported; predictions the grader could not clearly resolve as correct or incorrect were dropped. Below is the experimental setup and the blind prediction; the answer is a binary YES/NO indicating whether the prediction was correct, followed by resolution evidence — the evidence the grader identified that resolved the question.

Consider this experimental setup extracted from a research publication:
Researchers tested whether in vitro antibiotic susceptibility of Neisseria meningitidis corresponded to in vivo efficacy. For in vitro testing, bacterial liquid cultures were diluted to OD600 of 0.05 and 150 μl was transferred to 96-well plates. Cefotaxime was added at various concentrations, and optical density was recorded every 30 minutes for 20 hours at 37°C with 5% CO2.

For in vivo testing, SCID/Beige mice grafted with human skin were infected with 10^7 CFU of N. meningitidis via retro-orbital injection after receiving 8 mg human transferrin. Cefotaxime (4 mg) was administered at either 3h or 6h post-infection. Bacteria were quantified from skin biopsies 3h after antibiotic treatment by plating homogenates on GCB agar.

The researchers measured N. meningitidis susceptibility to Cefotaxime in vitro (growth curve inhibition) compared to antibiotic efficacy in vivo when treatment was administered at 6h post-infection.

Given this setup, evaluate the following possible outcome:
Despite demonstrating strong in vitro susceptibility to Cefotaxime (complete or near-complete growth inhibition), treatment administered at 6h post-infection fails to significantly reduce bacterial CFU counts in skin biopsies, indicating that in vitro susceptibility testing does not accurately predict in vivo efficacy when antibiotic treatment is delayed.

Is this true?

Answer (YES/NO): YES